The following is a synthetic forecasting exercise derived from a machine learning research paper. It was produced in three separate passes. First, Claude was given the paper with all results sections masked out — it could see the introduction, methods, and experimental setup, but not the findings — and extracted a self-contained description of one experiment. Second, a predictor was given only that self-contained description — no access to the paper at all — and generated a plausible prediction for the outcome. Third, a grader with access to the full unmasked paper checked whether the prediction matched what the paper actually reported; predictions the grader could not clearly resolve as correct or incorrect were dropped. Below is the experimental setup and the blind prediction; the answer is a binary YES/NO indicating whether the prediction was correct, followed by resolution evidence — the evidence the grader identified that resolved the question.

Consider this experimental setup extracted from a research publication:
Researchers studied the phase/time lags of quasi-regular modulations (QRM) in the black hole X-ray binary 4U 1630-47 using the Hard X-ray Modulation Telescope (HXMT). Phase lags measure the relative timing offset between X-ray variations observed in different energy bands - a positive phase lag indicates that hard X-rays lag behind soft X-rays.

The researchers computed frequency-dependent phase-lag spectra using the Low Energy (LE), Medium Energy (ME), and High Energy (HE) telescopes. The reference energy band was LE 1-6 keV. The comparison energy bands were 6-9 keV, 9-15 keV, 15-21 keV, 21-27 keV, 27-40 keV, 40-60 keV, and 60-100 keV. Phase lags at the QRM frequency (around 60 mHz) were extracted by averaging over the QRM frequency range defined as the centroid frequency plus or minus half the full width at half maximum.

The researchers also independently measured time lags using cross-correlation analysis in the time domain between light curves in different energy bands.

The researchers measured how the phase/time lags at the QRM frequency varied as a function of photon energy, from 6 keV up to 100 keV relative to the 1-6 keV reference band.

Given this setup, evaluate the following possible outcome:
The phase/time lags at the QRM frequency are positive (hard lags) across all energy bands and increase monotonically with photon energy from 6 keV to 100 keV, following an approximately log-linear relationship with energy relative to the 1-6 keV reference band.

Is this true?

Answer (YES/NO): NO